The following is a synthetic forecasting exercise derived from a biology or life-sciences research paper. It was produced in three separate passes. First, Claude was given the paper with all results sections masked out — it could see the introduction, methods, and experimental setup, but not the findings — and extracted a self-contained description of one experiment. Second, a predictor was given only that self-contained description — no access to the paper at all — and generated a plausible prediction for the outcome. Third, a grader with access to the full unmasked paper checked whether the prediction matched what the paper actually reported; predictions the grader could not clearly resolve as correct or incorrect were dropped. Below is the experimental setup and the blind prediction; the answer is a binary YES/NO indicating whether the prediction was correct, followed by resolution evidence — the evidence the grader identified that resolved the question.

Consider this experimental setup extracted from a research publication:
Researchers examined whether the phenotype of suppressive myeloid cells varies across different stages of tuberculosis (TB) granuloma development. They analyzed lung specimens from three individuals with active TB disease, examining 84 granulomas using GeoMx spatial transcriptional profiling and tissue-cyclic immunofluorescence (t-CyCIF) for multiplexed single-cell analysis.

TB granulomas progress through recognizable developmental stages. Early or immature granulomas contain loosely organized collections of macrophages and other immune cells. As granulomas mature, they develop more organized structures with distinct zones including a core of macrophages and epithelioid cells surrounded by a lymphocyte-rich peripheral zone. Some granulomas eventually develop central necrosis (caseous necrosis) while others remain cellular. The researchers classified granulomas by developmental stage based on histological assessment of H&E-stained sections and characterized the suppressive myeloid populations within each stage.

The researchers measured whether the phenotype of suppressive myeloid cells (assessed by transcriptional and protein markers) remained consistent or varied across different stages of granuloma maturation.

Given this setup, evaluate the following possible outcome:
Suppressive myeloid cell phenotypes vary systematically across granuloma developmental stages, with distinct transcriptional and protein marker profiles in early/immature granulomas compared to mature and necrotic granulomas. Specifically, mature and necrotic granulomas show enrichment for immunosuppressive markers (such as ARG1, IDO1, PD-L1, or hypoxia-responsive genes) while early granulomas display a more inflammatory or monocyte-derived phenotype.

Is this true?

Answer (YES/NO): NO